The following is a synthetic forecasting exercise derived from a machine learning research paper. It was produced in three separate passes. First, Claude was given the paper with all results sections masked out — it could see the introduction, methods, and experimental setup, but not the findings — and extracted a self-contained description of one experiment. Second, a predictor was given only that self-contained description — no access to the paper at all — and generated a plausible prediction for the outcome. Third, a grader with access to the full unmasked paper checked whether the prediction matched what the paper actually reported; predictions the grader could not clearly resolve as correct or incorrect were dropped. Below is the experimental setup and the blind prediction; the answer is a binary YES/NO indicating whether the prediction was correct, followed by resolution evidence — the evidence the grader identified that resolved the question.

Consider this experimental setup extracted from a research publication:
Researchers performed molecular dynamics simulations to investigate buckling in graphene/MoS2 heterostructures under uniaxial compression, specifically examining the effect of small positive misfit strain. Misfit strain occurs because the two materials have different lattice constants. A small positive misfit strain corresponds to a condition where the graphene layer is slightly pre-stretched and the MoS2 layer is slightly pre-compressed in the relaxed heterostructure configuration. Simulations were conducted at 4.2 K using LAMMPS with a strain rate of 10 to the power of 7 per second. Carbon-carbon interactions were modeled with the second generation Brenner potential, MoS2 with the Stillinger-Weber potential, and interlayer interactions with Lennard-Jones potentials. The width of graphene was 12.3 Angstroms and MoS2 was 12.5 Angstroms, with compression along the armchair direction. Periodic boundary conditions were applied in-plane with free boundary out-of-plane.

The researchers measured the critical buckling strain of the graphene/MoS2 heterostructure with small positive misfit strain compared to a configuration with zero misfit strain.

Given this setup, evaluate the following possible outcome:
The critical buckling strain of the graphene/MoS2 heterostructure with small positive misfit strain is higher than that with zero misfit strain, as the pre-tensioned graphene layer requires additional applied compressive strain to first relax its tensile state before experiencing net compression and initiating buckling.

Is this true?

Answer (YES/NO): YES